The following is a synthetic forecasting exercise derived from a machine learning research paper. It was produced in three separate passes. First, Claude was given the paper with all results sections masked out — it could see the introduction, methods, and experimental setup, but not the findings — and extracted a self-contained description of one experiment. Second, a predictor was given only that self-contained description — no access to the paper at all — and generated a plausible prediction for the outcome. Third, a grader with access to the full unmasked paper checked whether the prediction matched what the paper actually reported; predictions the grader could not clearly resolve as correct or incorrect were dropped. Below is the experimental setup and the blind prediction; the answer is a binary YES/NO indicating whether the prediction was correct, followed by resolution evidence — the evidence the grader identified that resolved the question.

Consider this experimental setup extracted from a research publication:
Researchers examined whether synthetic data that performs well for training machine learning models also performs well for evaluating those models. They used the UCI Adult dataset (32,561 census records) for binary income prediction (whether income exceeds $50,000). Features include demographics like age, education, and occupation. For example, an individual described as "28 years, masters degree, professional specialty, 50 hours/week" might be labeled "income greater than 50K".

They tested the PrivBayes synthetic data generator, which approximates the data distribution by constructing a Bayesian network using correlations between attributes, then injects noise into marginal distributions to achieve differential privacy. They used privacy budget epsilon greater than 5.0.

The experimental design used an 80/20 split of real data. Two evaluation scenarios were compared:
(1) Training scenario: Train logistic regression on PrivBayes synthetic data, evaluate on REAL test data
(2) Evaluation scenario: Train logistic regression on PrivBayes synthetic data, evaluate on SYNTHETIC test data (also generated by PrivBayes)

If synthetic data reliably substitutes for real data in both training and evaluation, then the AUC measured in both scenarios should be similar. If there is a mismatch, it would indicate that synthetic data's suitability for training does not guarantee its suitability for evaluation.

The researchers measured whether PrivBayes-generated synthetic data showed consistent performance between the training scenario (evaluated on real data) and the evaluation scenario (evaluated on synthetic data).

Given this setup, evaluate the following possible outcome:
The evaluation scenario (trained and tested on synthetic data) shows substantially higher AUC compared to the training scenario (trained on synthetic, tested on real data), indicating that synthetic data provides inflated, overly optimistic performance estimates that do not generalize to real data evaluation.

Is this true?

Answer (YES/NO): NO